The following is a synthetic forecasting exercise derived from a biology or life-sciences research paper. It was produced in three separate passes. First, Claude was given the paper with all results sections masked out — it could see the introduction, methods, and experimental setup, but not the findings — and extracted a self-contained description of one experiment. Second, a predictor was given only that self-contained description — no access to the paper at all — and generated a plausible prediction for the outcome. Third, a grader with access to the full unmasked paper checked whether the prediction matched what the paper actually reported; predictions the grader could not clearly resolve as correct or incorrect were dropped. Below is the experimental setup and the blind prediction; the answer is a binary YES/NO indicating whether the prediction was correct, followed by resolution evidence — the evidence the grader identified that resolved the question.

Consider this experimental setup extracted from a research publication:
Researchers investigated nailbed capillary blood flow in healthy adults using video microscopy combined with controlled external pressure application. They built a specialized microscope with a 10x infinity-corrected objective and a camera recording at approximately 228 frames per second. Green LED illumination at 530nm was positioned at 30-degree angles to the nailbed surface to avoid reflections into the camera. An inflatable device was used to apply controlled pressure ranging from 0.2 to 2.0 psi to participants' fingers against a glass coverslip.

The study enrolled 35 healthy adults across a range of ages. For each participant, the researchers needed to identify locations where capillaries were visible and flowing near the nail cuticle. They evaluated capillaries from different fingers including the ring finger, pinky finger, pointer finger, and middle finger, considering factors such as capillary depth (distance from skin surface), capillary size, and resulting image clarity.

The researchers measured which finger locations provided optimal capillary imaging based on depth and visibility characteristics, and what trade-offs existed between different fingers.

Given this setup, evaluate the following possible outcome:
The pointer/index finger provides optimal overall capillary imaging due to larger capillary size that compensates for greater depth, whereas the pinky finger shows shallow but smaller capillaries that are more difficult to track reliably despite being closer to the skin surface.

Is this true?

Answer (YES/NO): NO